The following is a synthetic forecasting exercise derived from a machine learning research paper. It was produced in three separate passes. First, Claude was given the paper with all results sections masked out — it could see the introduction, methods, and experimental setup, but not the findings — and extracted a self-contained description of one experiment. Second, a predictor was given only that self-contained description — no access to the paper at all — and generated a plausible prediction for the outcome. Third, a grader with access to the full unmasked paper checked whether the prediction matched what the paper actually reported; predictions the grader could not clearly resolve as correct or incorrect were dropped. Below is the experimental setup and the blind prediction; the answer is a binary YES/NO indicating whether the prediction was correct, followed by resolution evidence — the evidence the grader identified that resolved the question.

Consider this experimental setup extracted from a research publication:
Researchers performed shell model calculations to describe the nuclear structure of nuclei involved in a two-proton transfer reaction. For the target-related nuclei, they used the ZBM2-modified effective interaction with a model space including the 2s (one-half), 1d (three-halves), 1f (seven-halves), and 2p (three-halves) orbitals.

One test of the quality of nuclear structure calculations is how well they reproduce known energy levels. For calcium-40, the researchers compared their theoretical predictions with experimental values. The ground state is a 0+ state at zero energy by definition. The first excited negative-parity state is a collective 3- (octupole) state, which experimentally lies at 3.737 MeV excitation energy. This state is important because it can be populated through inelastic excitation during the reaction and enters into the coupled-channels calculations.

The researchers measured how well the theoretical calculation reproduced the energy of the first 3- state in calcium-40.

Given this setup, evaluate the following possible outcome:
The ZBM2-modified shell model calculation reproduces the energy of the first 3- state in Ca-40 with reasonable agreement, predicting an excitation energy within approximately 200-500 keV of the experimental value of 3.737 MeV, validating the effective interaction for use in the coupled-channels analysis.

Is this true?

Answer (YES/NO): NO